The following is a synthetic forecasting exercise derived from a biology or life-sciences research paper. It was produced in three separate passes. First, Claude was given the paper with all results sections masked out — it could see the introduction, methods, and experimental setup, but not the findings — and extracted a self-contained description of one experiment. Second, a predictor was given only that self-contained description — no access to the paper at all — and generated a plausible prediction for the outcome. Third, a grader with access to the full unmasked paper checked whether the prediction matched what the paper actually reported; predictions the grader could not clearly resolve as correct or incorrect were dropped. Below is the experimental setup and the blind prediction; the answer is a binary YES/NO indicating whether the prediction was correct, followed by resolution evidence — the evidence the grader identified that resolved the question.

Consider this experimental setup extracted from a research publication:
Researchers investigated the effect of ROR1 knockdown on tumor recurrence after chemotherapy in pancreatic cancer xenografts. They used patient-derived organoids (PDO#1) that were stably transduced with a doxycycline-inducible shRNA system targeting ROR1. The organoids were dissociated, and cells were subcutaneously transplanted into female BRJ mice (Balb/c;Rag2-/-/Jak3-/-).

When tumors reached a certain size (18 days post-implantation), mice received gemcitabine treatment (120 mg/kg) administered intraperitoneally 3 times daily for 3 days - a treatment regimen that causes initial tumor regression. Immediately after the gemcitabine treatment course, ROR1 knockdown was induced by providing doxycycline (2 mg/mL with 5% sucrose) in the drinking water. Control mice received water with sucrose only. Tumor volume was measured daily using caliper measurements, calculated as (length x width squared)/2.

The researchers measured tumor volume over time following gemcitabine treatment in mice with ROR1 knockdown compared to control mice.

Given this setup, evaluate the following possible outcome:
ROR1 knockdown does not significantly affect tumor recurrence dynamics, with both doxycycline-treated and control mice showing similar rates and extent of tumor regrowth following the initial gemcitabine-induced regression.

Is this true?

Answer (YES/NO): NO